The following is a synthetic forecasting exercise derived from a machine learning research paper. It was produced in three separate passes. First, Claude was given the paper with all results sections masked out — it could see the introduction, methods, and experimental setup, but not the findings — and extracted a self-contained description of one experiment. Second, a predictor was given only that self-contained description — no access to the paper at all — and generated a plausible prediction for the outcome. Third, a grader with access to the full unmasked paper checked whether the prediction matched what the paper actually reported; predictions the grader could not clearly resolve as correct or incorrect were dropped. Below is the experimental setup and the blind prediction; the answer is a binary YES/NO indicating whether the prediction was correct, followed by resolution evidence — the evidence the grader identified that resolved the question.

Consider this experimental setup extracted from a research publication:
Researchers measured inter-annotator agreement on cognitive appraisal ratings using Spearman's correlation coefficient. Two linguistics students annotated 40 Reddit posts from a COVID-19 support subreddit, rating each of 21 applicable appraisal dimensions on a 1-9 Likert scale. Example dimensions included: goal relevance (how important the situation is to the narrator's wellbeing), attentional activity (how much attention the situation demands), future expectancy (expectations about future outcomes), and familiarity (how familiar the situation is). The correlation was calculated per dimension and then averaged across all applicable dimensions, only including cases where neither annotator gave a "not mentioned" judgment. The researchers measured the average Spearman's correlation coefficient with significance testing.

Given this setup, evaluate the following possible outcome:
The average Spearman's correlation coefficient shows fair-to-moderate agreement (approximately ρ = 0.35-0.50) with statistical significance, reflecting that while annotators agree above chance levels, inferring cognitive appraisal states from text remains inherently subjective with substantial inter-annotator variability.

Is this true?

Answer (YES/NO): YES